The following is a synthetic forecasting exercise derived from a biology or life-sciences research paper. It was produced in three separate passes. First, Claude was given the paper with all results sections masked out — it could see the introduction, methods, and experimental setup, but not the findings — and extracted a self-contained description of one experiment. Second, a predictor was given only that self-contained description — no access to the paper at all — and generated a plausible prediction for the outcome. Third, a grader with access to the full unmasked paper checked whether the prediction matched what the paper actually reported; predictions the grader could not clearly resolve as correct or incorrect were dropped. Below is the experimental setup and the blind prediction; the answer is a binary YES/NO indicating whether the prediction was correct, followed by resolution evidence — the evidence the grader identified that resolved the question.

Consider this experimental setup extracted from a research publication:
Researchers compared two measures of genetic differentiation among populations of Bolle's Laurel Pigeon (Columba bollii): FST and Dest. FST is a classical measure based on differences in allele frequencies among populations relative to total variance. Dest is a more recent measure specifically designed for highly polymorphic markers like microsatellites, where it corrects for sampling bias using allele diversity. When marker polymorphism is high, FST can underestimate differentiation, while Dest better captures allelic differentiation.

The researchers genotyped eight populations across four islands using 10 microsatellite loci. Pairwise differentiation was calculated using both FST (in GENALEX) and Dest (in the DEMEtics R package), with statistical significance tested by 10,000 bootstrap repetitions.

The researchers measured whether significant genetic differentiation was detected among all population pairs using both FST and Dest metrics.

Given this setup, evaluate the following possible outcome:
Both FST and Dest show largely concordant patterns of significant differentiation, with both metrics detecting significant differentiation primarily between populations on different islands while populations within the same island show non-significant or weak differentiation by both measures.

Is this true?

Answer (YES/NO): NO